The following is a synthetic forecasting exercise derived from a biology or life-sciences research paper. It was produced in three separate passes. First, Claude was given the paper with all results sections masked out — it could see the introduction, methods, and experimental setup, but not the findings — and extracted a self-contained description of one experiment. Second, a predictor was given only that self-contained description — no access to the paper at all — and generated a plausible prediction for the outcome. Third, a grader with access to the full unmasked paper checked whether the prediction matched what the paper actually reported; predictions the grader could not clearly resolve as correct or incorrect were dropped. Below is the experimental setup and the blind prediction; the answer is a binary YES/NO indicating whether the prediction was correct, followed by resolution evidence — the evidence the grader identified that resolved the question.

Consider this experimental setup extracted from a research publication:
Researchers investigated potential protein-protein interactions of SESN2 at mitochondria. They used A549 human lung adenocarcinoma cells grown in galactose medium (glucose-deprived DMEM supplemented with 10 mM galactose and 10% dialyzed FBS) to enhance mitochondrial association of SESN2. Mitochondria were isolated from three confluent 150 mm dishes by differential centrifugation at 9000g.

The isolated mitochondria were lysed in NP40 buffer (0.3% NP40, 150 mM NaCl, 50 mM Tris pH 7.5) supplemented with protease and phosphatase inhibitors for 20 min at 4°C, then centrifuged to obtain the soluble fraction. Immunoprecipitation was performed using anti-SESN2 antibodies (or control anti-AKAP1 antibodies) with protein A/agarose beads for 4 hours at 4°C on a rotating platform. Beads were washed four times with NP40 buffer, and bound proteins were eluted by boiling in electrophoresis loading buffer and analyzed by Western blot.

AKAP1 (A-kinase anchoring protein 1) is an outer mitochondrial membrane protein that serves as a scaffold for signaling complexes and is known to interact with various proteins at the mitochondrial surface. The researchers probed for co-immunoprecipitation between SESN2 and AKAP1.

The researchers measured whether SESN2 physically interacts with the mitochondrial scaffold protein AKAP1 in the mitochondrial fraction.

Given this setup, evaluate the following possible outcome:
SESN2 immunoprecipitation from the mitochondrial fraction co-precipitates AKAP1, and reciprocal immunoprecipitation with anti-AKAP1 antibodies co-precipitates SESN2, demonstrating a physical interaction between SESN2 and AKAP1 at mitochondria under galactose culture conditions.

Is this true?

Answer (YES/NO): NO